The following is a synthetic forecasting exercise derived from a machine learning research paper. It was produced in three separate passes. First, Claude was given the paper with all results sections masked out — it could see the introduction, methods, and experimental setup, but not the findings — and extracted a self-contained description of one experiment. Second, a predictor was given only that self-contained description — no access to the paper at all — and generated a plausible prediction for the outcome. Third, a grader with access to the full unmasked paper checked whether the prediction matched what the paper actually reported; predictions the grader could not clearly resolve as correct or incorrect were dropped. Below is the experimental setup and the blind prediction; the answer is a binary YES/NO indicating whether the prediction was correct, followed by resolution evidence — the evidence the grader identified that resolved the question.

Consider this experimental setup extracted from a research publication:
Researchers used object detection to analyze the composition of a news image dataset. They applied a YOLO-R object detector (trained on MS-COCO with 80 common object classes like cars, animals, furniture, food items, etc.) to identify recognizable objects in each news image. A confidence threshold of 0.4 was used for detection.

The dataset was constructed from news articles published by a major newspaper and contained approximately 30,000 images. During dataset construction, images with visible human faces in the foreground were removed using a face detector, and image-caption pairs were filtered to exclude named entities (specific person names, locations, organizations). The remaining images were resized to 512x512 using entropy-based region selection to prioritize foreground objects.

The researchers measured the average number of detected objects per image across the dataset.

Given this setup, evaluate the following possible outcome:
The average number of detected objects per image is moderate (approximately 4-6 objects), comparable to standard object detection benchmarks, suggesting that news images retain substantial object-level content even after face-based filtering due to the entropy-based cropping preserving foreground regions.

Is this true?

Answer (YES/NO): NO